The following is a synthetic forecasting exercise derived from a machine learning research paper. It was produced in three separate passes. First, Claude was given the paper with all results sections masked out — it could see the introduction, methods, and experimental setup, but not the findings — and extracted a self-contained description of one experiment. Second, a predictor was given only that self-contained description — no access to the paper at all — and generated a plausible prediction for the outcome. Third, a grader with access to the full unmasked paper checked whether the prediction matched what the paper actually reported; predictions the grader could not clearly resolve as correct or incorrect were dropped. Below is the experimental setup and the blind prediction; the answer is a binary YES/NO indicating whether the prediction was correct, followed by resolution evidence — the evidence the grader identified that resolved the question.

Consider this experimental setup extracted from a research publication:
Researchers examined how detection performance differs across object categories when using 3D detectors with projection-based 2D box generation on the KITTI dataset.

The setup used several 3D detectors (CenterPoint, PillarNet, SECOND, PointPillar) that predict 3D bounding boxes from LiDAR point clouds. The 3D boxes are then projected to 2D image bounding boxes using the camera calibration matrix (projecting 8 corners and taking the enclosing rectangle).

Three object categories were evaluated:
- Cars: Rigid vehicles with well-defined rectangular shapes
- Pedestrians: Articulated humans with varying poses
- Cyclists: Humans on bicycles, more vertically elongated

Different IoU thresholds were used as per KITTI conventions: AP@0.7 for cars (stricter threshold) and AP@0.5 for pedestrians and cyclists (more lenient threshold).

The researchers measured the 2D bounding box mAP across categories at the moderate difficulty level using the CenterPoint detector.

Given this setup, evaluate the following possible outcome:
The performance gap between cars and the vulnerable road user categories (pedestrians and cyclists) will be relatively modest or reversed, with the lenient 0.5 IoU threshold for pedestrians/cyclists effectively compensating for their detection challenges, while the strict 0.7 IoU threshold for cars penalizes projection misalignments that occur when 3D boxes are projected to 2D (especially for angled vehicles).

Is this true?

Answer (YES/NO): NO